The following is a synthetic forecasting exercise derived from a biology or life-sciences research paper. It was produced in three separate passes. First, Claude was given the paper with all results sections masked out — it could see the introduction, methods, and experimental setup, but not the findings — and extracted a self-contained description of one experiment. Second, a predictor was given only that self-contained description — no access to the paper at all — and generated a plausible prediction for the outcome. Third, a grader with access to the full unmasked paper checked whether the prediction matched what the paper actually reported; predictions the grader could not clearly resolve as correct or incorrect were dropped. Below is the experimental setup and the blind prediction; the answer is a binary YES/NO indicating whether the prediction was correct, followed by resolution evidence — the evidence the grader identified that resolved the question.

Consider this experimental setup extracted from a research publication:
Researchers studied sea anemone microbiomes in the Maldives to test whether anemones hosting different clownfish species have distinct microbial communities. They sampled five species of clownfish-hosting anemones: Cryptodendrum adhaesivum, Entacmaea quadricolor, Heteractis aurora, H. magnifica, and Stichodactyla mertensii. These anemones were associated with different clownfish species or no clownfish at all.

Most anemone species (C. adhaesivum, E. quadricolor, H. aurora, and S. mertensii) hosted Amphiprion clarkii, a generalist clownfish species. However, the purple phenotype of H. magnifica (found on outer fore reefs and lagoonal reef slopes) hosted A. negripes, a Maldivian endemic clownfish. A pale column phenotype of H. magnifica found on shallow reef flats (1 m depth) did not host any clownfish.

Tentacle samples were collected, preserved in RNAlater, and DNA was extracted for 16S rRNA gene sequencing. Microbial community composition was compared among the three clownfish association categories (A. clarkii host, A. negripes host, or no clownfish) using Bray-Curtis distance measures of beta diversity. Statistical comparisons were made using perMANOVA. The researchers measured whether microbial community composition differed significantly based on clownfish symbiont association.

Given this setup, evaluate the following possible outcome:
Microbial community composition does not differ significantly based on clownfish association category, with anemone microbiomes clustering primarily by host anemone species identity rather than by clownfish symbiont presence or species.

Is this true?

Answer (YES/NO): NO